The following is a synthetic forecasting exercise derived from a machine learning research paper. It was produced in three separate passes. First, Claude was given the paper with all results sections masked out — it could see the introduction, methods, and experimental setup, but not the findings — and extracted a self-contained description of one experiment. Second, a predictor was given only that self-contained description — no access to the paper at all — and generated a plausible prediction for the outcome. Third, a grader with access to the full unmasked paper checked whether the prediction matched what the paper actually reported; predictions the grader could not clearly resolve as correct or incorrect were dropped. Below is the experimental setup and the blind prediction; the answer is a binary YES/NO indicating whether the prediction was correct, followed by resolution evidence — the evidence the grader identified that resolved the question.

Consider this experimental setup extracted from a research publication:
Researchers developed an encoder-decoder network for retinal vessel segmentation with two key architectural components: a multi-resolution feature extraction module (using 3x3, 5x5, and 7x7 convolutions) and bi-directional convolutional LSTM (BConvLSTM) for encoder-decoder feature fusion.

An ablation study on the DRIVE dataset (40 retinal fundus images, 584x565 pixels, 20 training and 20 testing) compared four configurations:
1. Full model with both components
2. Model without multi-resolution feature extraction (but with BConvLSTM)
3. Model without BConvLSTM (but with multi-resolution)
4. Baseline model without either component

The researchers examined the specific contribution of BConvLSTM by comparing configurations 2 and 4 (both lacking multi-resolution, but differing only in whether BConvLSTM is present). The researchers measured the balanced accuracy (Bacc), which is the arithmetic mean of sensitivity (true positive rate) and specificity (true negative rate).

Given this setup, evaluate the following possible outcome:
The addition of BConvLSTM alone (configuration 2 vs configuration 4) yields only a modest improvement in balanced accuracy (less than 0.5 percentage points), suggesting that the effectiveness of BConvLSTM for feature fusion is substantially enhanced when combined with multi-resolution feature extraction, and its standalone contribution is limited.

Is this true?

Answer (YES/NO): NO